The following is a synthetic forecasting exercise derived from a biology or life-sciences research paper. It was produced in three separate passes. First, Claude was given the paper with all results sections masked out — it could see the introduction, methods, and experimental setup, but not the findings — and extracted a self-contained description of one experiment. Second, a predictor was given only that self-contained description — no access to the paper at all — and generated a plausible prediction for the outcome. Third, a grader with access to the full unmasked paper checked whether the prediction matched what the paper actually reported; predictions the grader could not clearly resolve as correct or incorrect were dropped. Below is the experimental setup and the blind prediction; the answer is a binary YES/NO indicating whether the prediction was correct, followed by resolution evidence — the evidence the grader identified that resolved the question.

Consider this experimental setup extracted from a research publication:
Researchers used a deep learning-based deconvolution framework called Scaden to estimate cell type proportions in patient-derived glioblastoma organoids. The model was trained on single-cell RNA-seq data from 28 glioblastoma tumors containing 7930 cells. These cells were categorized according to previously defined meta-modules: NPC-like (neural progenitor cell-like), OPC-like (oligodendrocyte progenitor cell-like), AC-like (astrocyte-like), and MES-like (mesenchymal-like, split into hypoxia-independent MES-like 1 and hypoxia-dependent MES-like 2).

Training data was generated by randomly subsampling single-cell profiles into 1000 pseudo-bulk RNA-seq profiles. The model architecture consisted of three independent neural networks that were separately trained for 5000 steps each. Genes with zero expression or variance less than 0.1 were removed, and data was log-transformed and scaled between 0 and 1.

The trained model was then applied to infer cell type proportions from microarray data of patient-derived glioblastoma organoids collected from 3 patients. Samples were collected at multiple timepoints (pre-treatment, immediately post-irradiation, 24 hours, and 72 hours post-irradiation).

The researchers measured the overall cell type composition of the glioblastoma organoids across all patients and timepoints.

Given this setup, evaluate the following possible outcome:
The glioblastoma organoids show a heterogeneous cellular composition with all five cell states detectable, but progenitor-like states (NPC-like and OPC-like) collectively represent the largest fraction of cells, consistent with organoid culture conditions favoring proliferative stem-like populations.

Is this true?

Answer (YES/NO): NO